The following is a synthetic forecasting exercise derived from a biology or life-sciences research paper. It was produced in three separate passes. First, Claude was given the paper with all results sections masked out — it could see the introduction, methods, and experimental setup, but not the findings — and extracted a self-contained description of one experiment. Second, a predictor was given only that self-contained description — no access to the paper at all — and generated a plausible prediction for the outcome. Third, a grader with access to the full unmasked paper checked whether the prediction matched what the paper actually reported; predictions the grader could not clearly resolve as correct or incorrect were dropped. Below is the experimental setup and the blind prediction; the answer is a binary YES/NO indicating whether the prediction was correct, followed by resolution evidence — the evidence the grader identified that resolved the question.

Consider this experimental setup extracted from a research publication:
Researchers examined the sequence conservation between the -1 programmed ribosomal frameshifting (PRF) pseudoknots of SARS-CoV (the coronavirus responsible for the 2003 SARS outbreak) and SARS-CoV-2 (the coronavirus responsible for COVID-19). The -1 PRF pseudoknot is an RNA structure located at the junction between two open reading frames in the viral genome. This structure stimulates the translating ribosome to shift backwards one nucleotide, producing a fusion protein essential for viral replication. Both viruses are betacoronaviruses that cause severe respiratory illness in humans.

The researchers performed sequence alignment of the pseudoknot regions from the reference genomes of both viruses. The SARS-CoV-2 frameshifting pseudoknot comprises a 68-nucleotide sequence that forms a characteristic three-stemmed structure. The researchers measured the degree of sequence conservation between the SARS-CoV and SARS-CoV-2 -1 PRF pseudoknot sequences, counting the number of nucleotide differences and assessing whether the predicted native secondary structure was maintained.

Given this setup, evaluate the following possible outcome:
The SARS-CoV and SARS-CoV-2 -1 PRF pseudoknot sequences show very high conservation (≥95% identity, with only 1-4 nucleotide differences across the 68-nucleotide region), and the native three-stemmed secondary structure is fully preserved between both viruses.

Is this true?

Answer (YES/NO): YES